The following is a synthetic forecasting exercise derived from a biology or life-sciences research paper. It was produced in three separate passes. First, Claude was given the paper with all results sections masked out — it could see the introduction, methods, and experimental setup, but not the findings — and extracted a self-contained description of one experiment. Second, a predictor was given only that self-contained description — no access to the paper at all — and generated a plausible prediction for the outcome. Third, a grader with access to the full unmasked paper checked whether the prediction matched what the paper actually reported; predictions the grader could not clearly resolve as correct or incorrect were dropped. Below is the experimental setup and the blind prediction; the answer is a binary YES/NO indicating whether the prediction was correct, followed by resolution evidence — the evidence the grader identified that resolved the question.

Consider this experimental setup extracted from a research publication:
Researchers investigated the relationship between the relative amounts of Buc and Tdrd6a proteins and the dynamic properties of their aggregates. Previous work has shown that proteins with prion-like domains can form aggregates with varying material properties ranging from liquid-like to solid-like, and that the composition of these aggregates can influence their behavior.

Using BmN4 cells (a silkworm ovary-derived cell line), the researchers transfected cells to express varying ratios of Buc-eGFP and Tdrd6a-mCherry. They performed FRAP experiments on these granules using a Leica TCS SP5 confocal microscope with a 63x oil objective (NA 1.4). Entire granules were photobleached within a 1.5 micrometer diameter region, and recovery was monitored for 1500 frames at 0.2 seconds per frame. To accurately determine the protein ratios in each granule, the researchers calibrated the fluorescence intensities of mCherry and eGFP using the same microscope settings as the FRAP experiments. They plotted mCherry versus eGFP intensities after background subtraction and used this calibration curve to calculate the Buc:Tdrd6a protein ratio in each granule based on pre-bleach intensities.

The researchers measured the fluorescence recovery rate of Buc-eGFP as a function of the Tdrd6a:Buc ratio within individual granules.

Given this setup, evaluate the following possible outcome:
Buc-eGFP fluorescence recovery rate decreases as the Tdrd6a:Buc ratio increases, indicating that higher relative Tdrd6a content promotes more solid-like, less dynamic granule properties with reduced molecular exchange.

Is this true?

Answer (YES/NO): NO